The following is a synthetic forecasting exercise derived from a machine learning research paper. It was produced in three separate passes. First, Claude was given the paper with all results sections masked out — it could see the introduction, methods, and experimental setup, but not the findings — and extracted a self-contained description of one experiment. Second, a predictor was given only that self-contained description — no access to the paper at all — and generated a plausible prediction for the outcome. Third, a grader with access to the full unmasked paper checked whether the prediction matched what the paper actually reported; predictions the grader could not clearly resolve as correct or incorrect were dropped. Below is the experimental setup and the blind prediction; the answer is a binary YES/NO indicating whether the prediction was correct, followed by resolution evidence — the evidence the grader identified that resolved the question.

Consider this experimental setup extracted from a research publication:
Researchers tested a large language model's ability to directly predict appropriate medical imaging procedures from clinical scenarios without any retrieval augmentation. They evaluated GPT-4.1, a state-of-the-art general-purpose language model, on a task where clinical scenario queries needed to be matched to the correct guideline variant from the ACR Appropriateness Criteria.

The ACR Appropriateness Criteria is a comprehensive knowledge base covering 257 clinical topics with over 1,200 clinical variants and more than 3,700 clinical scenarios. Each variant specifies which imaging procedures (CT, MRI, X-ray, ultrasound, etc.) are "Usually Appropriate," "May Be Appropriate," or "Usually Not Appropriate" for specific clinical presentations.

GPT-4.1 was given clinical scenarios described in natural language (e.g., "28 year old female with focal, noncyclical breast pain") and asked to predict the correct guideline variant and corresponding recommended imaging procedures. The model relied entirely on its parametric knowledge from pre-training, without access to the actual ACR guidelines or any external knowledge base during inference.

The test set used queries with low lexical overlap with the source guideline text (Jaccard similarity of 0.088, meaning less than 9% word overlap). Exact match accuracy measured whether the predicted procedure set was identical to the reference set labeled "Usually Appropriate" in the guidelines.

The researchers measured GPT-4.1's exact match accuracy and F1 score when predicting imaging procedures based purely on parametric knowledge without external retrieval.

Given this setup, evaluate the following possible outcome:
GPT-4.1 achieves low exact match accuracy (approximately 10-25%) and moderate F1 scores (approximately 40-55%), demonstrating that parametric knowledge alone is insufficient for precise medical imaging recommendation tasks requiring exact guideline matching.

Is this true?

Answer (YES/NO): YES